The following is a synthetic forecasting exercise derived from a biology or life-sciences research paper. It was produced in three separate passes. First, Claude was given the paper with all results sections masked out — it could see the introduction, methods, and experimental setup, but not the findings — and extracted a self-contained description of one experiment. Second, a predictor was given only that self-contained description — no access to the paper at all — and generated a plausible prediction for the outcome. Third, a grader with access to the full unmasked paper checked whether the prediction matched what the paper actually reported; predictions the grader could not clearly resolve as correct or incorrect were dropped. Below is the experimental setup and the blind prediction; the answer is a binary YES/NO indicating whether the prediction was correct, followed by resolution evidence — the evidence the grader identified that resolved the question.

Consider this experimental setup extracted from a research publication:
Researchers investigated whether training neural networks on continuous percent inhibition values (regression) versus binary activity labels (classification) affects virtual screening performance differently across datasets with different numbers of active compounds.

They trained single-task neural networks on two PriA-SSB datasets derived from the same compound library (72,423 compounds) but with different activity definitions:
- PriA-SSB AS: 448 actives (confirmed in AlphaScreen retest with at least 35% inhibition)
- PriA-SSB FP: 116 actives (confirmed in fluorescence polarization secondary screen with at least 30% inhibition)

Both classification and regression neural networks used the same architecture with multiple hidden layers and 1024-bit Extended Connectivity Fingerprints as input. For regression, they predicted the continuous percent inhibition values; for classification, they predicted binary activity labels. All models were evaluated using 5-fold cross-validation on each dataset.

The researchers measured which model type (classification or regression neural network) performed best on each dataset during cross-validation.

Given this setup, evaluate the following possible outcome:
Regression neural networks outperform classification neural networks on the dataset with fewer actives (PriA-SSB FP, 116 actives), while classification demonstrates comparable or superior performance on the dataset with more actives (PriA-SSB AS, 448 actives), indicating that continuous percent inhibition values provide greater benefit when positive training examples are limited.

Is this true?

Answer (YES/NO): YES